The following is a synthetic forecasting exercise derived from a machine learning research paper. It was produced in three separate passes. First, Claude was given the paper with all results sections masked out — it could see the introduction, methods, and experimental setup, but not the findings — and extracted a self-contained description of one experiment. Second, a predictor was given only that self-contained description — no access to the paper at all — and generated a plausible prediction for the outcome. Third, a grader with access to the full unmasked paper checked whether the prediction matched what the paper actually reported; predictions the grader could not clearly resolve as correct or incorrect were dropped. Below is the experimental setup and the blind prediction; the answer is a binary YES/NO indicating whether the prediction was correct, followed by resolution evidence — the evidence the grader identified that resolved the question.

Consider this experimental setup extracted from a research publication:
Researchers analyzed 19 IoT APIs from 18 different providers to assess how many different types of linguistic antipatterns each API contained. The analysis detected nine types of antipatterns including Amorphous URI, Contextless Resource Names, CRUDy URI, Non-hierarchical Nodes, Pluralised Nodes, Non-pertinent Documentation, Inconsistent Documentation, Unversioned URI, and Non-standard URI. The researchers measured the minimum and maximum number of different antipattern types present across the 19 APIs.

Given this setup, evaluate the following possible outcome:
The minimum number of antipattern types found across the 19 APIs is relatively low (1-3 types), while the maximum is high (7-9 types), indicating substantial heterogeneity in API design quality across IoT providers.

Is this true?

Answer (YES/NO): NO